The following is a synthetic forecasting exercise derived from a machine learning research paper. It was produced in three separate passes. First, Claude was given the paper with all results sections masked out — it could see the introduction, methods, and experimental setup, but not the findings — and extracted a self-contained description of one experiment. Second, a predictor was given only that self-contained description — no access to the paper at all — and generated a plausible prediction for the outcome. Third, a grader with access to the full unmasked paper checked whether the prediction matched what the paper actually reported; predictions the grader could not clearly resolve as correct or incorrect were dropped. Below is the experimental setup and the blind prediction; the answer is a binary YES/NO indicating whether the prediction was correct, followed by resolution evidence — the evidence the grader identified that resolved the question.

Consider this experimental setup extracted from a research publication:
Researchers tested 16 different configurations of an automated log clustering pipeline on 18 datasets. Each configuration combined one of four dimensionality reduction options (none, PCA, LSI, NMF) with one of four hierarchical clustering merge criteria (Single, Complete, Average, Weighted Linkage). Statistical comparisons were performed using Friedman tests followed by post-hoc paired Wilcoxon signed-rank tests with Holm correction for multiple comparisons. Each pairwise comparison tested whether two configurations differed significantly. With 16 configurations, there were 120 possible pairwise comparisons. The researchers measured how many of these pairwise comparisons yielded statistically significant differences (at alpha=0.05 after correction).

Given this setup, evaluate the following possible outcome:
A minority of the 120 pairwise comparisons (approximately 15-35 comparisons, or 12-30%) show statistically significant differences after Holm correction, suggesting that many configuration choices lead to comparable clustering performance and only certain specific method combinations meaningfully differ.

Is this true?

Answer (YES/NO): NO